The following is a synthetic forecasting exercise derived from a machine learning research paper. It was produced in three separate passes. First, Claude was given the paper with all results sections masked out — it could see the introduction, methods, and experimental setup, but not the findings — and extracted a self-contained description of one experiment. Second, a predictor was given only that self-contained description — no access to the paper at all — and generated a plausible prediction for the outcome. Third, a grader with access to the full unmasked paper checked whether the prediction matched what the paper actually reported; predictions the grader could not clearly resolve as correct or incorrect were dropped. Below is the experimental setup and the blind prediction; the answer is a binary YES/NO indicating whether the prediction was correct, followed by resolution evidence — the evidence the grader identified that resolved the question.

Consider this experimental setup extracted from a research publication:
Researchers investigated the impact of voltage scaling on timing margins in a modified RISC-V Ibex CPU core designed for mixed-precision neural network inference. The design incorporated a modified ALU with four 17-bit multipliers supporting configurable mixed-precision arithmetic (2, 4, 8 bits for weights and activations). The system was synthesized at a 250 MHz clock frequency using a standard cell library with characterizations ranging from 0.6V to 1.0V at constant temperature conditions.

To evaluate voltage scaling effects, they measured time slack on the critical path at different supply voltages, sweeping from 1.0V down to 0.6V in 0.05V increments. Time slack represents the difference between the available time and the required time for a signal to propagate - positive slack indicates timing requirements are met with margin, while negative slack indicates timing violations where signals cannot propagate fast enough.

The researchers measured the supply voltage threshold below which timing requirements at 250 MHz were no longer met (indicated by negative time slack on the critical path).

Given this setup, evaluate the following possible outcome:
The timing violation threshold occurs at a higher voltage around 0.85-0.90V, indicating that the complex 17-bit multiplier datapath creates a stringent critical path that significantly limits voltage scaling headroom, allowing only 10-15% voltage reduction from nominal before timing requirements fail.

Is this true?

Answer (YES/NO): NO